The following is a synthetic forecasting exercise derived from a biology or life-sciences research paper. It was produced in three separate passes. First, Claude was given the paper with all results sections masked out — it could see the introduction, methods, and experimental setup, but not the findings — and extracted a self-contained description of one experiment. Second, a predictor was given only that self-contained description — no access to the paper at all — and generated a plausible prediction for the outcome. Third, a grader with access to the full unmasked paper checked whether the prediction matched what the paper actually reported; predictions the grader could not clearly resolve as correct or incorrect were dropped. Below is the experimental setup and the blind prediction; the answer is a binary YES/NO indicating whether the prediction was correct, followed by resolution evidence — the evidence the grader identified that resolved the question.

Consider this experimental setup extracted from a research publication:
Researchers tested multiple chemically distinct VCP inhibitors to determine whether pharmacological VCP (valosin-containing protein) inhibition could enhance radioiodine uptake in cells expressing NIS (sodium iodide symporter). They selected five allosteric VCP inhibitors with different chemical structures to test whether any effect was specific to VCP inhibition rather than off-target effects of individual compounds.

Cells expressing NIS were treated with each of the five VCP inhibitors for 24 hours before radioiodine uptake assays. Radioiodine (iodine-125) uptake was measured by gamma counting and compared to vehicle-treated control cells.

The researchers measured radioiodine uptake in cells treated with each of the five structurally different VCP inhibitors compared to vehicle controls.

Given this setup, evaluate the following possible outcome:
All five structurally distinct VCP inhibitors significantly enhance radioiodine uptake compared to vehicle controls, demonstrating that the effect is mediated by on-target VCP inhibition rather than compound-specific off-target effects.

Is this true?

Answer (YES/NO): YES